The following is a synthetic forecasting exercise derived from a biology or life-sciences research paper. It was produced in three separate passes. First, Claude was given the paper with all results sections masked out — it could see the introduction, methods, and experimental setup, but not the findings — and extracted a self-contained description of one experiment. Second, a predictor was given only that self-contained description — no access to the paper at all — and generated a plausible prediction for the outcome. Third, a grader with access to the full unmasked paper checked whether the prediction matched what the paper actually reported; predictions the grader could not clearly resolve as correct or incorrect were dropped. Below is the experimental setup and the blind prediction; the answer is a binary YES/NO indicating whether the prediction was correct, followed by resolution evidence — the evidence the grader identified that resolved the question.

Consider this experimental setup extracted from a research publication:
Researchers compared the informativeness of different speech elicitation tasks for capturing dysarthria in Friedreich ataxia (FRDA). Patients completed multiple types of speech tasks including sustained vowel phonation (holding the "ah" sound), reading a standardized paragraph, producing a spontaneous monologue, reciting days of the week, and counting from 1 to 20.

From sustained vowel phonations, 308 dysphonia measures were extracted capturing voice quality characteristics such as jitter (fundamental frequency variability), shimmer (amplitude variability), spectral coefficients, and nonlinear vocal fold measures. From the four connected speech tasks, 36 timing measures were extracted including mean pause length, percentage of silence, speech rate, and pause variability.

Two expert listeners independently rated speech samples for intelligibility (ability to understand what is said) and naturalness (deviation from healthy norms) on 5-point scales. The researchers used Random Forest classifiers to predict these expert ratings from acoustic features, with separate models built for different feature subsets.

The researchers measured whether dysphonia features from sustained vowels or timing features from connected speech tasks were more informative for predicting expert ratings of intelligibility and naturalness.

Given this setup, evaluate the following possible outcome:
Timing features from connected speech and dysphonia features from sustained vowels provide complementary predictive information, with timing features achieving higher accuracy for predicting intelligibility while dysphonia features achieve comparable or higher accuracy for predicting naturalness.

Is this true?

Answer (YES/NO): NO